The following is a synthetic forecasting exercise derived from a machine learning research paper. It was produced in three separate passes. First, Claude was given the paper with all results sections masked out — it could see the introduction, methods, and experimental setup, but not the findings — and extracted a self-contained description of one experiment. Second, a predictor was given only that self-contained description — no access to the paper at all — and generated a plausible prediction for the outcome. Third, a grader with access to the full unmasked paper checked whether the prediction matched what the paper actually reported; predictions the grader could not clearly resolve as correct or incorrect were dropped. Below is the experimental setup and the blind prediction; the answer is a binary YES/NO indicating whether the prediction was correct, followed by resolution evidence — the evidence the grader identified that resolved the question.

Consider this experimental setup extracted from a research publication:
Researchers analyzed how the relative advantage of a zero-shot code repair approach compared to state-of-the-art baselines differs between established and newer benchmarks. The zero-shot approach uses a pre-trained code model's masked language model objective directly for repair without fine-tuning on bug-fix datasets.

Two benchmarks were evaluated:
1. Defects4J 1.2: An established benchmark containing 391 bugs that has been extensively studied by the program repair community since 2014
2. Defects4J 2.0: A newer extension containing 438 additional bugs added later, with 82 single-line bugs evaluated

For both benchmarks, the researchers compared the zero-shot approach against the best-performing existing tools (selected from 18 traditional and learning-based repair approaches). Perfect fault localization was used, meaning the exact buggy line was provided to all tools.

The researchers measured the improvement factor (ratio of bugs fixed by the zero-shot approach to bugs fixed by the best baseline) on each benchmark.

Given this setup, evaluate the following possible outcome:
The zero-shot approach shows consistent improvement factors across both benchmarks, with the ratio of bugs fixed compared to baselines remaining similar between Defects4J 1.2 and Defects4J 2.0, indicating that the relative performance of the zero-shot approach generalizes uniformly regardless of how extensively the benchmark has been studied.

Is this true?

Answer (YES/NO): NO